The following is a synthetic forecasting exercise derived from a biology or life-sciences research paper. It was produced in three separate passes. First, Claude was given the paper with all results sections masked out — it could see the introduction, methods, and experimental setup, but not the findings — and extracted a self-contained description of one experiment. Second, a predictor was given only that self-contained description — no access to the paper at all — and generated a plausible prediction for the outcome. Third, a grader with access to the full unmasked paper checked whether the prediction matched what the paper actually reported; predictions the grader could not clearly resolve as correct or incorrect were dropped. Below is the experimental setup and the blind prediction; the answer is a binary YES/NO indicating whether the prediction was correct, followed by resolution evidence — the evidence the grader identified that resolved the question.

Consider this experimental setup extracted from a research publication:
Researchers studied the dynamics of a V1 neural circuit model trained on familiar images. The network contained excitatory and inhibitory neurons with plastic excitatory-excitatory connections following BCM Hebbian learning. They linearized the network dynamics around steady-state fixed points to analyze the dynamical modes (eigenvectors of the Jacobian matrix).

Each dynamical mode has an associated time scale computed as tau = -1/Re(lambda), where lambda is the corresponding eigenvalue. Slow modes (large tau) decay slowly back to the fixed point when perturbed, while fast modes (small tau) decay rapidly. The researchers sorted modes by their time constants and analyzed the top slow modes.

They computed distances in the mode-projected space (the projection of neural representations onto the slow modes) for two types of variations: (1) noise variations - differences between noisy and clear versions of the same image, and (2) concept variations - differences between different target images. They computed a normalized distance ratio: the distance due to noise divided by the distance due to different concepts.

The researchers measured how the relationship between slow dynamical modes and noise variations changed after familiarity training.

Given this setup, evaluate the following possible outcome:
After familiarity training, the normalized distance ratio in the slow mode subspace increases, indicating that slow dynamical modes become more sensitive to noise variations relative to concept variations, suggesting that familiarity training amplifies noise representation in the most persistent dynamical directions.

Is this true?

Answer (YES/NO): NO